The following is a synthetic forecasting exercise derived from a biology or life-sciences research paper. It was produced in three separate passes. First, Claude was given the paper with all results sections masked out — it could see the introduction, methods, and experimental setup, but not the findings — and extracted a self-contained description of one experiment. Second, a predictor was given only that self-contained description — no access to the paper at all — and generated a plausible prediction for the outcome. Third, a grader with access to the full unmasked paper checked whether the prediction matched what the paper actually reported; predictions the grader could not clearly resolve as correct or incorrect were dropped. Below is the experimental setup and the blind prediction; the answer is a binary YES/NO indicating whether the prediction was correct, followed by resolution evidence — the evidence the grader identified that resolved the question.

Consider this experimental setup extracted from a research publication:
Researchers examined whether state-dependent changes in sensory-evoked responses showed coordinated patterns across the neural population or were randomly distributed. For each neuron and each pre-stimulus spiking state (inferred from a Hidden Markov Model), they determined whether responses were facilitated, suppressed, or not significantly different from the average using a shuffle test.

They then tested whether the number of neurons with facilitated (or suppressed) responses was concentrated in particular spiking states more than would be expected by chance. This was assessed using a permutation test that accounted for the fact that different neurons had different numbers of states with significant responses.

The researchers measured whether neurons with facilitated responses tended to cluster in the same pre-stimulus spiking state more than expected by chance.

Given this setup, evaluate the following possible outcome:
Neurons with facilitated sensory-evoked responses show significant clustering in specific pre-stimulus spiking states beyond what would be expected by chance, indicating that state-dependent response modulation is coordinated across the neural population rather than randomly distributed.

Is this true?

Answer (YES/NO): YES